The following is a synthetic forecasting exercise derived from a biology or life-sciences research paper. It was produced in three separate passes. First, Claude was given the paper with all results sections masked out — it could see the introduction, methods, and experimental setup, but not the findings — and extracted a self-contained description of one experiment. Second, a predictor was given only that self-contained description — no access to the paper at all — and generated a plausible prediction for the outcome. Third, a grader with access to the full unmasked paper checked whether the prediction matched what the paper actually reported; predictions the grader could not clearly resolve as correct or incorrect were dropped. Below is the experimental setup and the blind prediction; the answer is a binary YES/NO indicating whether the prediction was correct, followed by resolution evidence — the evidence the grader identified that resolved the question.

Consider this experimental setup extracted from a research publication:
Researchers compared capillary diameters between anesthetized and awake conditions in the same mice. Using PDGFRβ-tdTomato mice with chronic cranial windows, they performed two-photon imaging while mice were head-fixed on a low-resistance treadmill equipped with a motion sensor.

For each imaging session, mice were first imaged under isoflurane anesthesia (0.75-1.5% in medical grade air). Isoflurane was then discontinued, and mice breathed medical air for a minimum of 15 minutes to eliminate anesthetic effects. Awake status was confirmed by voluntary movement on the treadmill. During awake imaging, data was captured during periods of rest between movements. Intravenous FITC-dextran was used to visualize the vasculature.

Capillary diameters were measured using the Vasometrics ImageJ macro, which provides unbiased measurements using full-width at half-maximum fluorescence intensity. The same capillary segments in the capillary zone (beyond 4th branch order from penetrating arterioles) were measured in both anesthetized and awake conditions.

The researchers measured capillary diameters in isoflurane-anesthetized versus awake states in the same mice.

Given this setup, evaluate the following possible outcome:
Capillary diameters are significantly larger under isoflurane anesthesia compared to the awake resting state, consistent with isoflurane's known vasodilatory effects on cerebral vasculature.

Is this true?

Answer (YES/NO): NO